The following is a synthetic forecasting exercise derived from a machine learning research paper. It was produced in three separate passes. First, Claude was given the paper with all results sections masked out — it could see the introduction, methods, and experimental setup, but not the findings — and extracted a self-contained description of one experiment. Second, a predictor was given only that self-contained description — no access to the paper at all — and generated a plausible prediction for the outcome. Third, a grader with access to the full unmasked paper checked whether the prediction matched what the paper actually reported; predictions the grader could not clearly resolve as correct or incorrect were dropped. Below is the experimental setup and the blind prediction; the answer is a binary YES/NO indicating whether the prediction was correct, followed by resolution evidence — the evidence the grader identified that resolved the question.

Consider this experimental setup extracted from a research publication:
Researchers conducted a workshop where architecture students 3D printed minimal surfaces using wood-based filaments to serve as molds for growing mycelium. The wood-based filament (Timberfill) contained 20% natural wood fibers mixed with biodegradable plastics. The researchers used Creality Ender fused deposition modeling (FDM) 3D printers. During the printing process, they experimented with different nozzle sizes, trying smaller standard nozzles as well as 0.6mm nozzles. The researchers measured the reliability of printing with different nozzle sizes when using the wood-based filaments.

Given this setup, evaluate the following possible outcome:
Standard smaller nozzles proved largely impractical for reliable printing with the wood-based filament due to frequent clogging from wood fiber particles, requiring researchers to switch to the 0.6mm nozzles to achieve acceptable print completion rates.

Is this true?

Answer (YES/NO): NO